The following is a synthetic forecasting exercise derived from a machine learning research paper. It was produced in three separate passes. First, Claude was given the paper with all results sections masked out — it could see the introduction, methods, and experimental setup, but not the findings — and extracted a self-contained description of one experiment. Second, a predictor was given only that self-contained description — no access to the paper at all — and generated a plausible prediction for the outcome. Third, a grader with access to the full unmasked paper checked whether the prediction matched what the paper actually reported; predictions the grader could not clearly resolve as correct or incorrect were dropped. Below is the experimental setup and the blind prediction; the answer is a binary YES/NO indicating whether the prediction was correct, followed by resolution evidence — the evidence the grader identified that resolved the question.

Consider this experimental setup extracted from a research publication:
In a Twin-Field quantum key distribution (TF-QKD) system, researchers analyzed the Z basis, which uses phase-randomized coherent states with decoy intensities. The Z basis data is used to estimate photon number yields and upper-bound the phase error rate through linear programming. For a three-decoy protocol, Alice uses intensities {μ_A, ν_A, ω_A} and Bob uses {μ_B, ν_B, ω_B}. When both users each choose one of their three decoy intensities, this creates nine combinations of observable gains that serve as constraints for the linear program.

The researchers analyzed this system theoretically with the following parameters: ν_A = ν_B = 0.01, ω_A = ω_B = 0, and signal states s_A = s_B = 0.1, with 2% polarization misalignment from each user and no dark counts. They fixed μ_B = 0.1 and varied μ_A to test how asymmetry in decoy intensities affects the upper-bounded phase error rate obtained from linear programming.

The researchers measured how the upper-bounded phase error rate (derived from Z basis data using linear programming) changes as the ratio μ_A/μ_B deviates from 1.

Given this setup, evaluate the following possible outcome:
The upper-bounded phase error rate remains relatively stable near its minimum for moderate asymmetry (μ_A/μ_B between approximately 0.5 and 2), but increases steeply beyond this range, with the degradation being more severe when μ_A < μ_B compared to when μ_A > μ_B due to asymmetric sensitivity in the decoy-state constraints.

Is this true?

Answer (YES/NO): NO